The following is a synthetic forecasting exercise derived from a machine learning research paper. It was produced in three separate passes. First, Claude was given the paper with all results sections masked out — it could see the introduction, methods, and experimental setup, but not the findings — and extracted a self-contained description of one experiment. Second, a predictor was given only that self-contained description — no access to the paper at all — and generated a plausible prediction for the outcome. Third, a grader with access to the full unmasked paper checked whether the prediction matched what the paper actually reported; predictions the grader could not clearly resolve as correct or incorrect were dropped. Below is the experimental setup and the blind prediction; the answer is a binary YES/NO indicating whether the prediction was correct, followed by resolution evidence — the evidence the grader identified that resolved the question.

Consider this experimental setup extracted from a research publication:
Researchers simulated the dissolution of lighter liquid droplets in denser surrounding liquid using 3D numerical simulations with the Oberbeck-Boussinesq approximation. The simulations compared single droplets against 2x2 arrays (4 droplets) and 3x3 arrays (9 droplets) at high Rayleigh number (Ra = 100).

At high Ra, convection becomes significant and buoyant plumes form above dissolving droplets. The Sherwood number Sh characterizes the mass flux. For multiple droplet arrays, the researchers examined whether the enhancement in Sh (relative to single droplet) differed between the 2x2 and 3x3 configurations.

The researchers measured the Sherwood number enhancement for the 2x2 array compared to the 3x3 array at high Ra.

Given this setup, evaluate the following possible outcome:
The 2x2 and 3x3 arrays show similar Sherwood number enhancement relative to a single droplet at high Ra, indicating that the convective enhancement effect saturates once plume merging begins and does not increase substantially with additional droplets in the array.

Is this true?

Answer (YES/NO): NO